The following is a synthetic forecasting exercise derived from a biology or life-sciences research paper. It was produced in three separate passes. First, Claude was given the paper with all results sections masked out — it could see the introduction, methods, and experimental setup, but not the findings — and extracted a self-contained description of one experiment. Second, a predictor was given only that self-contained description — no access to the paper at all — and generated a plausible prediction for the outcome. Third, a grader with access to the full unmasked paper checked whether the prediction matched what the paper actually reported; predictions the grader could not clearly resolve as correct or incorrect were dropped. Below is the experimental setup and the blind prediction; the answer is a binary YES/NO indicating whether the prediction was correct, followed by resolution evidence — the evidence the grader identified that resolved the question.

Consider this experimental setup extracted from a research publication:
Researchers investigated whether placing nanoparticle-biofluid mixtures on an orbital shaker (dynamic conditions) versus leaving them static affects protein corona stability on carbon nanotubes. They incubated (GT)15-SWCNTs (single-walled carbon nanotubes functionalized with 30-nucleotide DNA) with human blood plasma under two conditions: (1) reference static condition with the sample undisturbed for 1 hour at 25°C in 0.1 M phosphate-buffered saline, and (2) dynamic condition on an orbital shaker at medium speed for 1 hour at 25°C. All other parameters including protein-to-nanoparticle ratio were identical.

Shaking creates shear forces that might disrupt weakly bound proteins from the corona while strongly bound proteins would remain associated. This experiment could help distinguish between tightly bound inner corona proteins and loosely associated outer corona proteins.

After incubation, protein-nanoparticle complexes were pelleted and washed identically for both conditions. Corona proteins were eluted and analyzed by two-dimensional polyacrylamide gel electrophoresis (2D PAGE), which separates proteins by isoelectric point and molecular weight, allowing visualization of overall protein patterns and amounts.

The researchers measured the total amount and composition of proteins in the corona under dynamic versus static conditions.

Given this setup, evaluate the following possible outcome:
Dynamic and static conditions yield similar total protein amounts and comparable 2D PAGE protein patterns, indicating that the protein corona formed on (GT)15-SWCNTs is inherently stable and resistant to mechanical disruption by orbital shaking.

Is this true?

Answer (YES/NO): NO